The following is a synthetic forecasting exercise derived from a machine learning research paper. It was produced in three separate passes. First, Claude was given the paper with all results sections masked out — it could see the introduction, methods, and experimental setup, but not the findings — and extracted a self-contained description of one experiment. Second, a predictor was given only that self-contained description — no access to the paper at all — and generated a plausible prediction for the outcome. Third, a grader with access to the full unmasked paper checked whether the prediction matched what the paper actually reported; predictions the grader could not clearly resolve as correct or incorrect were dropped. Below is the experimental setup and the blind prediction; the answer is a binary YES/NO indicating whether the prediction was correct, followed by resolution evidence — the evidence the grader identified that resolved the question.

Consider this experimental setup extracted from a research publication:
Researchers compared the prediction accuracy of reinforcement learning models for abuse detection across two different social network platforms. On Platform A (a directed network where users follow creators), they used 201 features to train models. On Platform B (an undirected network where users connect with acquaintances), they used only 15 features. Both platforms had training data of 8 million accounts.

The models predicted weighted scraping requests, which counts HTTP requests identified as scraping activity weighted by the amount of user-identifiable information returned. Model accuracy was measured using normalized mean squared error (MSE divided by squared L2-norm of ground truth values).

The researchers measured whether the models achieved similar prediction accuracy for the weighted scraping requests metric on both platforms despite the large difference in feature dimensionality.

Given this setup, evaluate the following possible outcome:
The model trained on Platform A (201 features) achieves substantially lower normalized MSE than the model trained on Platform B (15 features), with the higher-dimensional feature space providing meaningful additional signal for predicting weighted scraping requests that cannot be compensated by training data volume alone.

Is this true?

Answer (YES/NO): NO